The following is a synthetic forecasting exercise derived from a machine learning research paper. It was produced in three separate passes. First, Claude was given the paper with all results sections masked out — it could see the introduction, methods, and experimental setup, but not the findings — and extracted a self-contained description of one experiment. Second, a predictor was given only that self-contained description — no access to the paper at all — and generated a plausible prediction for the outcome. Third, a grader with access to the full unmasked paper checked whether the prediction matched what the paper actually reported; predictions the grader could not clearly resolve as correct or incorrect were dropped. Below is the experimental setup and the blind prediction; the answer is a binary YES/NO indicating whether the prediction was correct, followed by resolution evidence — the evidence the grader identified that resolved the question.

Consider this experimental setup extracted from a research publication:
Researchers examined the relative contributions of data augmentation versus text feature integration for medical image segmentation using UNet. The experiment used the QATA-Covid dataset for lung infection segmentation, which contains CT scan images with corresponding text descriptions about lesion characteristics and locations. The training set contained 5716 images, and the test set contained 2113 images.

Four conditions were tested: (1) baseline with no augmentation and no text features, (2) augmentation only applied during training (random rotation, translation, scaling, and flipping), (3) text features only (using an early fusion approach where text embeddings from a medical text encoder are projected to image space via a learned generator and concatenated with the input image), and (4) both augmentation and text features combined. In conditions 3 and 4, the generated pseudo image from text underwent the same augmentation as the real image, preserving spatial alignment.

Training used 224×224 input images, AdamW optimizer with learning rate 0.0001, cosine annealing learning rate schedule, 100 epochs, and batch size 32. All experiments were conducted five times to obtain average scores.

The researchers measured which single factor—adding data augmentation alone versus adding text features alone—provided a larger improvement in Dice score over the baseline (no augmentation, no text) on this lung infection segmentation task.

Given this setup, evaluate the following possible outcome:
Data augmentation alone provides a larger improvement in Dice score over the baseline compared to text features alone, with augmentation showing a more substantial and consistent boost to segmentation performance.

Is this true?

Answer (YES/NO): NO